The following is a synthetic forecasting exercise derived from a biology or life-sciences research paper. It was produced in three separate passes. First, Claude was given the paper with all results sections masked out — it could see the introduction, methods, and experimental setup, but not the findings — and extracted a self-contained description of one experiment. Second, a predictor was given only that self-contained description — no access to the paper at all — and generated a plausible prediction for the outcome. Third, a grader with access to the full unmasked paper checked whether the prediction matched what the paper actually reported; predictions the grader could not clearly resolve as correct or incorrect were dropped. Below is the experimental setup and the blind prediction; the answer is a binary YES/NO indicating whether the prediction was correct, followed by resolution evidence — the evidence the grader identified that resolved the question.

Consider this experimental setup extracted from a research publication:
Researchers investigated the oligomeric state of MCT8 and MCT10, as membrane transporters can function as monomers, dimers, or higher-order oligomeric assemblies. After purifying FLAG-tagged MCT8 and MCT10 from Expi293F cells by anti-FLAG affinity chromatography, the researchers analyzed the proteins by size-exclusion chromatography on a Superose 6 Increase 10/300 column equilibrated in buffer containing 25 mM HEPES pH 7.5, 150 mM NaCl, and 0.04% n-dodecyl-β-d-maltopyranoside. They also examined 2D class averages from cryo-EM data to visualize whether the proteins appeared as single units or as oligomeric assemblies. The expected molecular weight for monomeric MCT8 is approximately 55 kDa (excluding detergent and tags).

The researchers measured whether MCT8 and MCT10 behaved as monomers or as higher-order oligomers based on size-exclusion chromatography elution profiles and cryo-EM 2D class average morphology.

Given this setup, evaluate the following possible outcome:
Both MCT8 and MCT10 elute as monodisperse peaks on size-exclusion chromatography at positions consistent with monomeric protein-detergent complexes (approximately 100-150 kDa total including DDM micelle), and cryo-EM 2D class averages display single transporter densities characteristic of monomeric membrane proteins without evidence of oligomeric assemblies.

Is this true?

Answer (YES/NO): YES